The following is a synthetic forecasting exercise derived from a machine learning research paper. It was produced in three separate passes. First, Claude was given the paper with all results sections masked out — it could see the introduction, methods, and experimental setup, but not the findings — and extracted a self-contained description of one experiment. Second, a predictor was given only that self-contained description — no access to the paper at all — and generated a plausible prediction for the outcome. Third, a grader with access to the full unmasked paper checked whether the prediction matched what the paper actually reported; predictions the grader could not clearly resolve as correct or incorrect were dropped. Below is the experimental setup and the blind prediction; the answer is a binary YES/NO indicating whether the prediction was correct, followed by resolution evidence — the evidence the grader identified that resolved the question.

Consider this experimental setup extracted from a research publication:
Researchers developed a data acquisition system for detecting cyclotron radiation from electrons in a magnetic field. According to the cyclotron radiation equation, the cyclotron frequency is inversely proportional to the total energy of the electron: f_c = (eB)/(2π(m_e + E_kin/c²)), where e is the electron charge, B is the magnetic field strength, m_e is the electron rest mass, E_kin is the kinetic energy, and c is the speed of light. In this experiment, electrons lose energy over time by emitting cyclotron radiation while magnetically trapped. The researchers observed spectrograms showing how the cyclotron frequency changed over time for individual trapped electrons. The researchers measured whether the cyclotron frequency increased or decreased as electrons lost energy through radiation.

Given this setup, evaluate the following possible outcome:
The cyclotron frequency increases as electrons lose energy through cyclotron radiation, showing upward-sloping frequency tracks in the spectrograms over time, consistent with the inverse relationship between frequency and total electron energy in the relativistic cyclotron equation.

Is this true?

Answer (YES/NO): YES